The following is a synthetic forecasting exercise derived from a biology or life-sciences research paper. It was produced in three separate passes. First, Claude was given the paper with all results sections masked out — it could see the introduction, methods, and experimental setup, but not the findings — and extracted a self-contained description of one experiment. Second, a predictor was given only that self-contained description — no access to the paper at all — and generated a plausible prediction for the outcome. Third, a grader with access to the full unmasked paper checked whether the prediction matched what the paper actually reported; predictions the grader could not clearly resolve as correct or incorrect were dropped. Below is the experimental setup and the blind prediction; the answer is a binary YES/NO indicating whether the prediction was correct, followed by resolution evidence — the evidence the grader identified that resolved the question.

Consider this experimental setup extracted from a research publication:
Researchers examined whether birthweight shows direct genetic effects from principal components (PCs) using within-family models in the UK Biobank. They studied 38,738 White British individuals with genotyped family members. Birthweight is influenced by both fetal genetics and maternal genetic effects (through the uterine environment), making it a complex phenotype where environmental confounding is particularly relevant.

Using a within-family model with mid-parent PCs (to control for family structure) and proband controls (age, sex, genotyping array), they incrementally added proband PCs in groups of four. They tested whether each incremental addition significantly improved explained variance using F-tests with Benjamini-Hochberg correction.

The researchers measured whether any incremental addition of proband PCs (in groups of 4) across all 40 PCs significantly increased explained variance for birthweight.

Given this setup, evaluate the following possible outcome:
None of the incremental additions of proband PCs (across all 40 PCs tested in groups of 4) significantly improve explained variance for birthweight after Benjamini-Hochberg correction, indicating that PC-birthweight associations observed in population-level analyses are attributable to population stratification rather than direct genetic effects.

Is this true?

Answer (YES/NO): NO